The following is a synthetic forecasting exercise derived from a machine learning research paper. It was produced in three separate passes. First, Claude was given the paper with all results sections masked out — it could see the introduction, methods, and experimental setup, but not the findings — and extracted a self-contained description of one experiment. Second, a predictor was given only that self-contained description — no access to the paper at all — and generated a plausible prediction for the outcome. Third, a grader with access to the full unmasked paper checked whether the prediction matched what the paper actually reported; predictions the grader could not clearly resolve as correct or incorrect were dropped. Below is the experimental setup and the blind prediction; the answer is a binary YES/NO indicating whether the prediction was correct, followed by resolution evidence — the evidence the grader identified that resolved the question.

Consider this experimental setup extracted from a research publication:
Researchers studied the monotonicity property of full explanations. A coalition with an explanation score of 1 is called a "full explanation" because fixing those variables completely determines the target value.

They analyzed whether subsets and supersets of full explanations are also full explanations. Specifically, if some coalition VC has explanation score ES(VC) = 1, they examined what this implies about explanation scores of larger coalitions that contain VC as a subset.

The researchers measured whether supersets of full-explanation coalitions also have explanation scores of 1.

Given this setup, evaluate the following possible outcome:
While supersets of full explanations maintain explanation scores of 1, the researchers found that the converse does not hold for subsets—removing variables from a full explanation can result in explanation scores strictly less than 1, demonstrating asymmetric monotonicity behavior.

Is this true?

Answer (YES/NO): YES